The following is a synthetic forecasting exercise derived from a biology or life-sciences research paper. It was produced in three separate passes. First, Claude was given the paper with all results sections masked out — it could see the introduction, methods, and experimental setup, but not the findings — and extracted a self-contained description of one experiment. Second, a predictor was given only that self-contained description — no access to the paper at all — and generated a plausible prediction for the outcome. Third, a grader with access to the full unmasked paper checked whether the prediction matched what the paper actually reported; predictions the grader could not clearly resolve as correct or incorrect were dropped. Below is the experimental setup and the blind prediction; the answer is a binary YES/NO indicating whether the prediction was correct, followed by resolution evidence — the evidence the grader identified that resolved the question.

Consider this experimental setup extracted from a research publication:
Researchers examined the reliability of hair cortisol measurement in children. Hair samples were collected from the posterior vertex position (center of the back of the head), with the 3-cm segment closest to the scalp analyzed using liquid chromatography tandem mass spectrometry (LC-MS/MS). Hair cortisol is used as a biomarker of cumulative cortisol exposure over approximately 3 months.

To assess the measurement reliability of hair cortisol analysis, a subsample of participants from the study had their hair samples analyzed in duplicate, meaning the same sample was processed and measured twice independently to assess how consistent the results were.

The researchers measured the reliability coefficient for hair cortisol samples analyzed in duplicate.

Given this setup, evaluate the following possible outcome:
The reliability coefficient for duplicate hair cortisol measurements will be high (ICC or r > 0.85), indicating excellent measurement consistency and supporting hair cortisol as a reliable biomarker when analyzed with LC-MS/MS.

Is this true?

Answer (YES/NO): YES